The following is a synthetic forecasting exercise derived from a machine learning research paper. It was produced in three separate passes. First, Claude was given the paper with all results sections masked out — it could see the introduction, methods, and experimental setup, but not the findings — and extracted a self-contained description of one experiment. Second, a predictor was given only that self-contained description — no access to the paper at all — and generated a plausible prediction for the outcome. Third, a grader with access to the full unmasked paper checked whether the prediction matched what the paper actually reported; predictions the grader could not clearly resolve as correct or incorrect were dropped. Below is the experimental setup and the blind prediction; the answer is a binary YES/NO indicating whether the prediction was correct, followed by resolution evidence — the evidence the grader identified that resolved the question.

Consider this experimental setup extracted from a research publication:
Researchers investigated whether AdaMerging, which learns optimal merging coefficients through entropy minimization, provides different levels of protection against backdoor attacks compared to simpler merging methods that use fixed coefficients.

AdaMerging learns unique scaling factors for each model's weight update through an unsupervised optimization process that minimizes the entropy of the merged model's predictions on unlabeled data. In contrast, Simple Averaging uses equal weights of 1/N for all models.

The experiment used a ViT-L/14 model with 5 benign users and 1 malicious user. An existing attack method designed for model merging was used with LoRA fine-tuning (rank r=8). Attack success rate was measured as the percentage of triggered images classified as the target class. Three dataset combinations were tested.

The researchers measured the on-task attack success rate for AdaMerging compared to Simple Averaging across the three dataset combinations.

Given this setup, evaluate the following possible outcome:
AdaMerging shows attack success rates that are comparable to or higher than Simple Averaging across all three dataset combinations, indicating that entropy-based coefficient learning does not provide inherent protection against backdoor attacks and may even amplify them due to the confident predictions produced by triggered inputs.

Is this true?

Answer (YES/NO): NO